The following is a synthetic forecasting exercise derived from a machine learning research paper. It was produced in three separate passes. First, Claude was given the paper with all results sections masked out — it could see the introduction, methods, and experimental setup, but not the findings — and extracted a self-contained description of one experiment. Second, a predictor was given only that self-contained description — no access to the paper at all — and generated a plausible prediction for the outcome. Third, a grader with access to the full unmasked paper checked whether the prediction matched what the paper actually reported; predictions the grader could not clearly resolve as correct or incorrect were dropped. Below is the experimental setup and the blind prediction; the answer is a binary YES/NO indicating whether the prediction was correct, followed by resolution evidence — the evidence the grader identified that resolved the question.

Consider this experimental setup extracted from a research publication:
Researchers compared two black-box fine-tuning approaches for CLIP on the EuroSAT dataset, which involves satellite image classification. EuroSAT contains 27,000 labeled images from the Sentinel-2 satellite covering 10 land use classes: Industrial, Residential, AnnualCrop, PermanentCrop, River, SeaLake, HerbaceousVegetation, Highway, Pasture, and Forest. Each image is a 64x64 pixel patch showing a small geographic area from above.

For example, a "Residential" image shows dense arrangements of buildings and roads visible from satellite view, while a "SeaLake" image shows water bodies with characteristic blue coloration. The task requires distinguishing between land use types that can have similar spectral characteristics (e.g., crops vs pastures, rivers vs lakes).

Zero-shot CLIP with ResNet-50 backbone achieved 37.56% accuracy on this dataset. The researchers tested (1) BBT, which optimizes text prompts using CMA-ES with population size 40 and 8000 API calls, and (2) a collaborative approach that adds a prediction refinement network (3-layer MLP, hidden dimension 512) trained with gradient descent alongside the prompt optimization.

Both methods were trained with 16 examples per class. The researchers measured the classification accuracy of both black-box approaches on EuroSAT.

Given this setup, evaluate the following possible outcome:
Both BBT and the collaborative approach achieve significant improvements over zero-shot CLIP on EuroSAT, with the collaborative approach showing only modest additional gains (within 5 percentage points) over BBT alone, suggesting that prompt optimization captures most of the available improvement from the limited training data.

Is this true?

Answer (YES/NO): NO